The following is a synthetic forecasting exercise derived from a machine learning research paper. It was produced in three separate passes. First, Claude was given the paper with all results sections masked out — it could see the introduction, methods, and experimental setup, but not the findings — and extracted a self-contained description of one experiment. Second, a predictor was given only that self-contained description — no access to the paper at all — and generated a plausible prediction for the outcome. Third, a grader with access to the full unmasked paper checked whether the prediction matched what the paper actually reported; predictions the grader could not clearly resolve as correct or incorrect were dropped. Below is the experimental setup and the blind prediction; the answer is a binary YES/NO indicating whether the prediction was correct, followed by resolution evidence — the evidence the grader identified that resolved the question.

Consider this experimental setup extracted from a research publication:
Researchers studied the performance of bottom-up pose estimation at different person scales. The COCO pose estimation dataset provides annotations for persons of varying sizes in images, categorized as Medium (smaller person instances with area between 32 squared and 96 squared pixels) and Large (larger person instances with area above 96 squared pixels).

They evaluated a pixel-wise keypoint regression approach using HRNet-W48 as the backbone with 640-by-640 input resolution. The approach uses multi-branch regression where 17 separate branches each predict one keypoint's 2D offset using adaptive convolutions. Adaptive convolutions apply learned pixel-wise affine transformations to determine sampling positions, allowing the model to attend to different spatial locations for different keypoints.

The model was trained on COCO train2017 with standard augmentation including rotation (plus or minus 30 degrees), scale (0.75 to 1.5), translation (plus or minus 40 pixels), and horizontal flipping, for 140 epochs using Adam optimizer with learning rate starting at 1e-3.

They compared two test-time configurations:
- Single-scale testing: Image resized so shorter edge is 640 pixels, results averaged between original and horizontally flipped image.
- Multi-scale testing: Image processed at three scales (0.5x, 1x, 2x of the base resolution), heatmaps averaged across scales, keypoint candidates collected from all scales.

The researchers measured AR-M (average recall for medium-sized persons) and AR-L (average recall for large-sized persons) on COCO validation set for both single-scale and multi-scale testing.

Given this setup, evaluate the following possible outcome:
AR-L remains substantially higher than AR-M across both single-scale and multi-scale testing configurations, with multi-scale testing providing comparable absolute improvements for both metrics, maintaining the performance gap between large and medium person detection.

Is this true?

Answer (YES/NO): NO